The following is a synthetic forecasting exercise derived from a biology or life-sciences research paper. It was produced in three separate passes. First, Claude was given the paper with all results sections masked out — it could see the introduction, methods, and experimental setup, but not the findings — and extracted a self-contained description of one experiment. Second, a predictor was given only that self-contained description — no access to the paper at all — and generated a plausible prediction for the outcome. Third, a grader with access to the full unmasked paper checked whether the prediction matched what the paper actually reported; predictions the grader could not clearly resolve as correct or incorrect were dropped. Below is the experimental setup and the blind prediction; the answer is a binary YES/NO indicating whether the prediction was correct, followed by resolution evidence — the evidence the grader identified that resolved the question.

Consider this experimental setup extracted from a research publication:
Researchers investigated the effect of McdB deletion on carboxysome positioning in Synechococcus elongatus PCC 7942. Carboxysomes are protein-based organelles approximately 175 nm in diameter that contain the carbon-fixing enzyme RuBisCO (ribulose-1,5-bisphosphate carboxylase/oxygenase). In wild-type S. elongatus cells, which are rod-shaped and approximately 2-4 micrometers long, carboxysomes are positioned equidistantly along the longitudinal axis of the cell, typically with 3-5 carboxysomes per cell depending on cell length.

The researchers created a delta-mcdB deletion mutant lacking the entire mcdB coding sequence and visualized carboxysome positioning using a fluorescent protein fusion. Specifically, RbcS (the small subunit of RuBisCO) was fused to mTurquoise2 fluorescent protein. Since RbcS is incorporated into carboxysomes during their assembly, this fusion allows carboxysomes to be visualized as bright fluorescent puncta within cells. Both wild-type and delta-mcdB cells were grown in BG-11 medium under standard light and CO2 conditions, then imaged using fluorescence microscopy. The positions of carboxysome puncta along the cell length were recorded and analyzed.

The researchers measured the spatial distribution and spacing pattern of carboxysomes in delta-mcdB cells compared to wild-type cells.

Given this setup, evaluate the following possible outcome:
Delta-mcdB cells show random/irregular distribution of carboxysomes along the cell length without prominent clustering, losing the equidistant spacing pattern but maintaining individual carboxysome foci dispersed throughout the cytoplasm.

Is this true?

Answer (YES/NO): NO